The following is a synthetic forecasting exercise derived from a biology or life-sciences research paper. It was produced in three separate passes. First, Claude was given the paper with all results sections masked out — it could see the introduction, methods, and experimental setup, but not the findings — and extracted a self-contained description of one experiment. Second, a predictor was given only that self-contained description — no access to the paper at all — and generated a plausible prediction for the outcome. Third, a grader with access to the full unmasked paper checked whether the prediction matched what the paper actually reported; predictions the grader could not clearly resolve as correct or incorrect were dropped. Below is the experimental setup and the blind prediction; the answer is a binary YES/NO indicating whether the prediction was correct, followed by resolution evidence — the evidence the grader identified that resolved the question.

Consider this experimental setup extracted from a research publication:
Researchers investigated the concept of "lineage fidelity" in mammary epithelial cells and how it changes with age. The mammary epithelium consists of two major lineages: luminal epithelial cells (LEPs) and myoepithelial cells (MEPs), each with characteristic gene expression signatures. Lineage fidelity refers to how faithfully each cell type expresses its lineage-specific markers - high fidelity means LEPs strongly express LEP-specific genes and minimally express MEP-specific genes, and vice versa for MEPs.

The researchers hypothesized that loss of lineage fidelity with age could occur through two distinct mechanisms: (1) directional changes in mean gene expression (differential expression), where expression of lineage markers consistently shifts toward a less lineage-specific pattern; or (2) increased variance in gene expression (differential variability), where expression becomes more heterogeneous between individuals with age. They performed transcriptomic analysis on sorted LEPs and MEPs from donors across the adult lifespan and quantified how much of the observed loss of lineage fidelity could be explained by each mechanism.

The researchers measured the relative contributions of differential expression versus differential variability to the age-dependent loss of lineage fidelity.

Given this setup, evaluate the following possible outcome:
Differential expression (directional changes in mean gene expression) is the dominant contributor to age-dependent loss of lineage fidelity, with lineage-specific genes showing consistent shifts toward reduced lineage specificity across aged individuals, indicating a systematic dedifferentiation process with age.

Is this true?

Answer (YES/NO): NO